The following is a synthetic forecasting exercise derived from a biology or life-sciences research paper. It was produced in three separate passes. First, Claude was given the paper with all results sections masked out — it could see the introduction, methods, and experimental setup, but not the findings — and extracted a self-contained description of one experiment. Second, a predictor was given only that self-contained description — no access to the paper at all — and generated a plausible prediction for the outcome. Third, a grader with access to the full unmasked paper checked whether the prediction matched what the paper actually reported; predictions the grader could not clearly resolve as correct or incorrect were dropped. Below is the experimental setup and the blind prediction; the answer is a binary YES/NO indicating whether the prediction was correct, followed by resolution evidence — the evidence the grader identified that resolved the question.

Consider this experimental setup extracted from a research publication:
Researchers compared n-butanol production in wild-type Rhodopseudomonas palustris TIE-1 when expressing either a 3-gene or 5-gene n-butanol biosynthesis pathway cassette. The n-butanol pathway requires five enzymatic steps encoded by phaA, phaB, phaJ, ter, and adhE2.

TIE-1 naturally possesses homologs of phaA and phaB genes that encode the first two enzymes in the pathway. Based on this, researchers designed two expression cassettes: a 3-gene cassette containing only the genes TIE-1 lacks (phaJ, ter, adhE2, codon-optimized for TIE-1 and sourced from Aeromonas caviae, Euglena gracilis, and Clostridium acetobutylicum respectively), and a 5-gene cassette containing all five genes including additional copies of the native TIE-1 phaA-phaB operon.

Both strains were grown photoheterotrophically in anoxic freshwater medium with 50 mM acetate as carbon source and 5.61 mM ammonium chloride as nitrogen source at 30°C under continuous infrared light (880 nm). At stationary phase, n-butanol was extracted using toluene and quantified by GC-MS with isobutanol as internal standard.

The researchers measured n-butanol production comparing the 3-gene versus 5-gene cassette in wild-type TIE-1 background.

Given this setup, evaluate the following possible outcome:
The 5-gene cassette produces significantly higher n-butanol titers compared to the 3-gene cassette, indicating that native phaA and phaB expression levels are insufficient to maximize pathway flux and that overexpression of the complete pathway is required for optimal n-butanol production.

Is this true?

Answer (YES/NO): NO